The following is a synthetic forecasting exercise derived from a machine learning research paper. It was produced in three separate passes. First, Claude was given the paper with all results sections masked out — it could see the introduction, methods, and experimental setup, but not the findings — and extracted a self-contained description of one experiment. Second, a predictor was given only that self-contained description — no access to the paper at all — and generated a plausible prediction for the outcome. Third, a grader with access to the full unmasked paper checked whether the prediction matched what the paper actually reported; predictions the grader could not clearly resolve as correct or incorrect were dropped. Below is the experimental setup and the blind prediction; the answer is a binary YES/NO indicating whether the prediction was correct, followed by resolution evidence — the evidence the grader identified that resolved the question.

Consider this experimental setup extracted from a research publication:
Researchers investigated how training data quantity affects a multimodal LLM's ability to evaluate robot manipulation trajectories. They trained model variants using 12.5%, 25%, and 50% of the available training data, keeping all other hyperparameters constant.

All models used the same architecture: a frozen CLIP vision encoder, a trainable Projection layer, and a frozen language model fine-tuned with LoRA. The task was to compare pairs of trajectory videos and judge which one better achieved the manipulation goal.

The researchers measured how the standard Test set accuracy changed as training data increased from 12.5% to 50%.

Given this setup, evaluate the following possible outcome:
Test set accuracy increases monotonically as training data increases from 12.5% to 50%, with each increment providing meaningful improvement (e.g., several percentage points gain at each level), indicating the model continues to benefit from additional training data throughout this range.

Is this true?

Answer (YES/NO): YES